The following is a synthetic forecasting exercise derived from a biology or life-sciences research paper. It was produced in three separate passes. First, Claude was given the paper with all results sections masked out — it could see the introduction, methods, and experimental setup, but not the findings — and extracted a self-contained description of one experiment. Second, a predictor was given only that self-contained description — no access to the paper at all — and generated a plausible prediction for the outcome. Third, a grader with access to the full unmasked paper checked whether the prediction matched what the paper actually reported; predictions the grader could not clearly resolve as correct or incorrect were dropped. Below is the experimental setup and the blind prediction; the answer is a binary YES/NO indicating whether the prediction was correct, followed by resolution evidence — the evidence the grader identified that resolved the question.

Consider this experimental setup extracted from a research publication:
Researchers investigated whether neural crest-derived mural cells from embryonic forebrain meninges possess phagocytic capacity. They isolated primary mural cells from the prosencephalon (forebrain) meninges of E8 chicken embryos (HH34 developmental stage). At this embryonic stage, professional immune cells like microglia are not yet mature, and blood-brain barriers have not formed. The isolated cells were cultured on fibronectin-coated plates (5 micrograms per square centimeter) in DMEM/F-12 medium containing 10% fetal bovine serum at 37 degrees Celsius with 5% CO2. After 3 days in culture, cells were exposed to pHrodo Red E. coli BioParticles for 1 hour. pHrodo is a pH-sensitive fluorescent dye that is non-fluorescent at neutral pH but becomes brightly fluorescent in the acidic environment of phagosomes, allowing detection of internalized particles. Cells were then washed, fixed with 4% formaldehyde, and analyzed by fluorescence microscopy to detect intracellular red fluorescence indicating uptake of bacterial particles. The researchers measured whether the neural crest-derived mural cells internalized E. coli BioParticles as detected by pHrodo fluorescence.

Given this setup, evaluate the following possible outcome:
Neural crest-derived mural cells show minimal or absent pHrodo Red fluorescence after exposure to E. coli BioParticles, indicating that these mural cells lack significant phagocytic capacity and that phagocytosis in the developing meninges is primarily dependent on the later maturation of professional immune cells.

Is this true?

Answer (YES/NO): NO